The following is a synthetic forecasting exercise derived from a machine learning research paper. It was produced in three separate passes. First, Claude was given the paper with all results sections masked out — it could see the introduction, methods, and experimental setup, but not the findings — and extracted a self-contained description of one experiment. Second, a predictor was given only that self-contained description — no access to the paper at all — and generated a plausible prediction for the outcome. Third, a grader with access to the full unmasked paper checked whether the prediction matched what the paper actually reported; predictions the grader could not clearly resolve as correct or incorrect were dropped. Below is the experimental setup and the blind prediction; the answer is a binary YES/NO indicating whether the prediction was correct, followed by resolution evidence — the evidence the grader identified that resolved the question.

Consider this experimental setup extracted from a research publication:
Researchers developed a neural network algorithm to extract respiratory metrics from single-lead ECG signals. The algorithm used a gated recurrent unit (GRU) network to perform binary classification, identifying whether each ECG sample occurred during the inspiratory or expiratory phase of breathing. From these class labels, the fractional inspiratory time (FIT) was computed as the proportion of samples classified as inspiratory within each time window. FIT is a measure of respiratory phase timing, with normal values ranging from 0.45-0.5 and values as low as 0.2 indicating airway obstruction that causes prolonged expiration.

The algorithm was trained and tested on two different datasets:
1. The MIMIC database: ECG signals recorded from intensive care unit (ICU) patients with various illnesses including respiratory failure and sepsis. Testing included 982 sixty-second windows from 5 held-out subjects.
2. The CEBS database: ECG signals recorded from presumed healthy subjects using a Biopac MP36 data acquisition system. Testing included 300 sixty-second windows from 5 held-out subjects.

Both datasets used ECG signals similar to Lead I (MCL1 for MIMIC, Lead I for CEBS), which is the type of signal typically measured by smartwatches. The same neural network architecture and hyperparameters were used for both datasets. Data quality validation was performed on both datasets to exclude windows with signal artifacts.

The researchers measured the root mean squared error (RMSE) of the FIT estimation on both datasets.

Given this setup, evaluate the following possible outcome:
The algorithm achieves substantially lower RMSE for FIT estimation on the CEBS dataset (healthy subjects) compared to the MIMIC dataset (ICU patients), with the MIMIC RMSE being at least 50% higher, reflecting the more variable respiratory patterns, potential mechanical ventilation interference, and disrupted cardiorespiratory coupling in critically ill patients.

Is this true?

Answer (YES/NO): NO